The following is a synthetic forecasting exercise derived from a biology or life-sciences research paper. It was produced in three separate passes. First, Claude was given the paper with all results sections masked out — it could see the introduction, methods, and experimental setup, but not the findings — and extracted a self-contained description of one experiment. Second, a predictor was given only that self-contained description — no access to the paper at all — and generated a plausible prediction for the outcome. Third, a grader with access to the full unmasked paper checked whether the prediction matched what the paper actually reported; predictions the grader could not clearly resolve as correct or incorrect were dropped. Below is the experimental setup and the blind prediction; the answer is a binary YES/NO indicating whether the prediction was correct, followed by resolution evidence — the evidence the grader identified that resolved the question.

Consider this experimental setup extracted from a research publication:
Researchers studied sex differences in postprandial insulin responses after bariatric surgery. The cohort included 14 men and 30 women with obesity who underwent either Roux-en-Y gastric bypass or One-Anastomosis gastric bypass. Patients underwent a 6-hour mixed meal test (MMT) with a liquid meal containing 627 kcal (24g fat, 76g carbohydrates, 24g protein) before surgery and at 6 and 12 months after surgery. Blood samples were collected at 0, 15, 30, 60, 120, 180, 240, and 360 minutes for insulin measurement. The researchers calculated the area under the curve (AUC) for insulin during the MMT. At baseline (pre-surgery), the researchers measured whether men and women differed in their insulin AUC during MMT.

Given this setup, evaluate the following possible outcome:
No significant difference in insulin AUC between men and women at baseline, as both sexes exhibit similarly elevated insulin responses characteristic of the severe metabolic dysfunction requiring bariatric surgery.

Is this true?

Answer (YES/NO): YES